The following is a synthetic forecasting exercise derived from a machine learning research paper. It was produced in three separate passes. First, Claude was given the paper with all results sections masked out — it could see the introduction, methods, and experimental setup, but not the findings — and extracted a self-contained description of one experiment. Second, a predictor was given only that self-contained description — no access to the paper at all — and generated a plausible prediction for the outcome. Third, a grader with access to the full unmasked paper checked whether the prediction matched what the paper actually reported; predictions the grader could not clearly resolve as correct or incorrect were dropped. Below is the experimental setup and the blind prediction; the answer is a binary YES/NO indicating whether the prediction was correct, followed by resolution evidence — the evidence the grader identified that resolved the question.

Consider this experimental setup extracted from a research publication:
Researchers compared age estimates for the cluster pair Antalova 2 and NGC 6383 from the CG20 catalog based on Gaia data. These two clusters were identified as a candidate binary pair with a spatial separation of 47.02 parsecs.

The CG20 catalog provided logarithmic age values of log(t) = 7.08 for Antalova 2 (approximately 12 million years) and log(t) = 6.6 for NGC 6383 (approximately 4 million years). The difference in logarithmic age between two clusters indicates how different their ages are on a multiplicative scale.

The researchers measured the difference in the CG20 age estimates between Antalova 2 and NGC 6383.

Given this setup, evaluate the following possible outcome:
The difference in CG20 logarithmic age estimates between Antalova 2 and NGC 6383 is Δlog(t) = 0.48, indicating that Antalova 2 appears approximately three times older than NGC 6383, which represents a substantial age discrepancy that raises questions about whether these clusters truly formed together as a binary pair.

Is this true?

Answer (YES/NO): NO